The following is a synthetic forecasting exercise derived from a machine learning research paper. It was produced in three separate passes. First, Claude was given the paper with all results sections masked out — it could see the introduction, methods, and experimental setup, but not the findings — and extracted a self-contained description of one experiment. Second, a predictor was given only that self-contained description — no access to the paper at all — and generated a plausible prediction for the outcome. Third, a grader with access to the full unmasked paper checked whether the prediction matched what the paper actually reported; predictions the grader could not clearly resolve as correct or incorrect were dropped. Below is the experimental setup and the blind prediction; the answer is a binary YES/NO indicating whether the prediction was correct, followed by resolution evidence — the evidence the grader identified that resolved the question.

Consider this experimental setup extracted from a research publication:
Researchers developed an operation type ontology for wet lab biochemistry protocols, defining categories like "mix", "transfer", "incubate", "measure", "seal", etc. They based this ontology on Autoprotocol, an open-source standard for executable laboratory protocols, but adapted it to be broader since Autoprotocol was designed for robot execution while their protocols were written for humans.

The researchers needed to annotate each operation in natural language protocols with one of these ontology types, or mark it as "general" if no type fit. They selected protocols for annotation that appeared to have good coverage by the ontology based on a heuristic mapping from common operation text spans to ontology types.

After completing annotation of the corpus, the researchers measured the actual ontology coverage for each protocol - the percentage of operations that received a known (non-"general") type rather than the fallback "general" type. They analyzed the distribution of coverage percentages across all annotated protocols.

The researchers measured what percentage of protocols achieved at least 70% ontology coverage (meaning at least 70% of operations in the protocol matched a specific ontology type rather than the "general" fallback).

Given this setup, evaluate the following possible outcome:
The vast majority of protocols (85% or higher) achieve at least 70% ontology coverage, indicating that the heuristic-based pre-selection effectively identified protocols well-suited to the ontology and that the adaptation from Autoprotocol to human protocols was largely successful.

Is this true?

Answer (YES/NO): YES